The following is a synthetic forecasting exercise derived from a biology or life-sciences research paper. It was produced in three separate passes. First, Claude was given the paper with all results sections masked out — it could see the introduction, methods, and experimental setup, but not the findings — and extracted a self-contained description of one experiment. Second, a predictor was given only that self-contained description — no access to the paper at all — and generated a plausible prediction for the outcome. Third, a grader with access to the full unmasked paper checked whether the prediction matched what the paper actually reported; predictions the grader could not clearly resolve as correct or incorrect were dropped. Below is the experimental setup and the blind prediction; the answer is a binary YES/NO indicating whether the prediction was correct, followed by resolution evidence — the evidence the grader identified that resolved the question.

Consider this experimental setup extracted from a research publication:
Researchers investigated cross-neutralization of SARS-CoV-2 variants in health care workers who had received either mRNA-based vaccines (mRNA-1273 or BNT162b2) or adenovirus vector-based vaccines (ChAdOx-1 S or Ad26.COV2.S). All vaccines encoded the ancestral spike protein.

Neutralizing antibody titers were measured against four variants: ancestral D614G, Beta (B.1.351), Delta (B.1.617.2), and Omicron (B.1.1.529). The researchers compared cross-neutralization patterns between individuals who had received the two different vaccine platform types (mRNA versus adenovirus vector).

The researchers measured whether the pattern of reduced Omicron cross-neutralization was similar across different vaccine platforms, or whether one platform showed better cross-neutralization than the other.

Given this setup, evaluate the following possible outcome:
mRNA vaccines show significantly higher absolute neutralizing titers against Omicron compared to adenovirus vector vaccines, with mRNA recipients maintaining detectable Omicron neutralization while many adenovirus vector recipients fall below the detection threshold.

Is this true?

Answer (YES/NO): YES